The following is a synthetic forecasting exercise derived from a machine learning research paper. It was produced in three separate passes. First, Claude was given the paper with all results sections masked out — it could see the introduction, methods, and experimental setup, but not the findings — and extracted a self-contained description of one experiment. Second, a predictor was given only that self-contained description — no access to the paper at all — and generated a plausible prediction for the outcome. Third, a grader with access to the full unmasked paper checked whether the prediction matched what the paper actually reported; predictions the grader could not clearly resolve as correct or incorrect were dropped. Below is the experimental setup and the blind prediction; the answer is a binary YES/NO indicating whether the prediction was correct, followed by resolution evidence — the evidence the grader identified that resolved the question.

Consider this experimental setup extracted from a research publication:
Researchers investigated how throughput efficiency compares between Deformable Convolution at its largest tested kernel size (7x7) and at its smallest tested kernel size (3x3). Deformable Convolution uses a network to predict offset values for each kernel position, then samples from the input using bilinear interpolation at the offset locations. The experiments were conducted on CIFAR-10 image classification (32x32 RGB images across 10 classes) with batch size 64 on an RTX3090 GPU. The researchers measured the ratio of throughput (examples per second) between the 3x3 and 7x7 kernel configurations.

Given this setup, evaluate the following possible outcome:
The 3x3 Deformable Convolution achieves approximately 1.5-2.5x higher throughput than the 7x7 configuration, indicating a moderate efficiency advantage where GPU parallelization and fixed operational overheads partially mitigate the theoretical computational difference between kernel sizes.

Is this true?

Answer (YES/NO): NO